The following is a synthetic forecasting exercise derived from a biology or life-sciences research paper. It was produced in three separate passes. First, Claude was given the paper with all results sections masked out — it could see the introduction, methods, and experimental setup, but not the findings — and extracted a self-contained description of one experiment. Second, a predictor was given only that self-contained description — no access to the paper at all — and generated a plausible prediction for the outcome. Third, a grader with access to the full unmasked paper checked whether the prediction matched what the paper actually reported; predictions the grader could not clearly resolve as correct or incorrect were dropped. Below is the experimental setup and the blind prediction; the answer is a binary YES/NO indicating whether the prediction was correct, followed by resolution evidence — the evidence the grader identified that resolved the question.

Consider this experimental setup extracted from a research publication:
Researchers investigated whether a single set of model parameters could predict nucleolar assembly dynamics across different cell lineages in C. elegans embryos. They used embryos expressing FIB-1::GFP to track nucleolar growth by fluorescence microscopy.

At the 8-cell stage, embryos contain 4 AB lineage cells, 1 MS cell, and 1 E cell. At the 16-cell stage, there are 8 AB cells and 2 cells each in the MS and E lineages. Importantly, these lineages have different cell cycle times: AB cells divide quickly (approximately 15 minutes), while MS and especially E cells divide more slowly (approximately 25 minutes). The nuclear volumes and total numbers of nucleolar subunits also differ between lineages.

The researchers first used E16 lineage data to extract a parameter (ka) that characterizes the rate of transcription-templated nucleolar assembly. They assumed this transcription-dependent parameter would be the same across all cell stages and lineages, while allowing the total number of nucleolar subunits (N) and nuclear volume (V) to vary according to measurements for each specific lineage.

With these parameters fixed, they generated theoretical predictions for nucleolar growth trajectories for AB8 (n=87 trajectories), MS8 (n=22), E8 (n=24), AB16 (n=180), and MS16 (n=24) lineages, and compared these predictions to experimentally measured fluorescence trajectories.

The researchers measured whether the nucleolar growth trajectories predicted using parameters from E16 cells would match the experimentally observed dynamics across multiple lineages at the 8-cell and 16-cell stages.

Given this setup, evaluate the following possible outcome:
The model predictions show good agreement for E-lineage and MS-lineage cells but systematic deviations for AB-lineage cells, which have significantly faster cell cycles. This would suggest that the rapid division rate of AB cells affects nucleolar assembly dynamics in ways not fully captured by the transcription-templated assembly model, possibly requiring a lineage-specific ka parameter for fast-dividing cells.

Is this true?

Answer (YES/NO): NO